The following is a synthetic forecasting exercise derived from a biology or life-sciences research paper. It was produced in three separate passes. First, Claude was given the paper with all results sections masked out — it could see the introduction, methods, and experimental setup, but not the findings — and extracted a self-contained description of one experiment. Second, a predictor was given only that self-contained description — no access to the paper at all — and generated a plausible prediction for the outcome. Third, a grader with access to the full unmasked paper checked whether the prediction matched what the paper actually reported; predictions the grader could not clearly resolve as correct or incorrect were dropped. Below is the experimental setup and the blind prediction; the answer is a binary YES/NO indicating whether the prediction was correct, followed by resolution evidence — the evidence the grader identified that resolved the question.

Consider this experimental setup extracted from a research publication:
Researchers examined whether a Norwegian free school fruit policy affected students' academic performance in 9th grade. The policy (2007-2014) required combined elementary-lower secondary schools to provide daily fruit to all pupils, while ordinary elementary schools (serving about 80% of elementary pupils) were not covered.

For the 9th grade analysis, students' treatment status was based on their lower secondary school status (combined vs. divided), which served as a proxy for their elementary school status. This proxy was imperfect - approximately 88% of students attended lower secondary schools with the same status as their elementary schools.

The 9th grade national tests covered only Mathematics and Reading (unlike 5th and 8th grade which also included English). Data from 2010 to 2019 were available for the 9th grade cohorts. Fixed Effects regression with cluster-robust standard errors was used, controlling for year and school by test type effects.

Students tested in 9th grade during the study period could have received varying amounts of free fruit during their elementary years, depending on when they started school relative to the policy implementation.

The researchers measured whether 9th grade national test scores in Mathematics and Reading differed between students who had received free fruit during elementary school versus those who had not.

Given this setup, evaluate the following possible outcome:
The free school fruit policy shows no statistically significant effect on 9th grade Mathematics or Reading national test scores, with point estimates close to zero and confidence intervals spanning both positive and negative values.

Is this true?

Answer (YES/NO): NO